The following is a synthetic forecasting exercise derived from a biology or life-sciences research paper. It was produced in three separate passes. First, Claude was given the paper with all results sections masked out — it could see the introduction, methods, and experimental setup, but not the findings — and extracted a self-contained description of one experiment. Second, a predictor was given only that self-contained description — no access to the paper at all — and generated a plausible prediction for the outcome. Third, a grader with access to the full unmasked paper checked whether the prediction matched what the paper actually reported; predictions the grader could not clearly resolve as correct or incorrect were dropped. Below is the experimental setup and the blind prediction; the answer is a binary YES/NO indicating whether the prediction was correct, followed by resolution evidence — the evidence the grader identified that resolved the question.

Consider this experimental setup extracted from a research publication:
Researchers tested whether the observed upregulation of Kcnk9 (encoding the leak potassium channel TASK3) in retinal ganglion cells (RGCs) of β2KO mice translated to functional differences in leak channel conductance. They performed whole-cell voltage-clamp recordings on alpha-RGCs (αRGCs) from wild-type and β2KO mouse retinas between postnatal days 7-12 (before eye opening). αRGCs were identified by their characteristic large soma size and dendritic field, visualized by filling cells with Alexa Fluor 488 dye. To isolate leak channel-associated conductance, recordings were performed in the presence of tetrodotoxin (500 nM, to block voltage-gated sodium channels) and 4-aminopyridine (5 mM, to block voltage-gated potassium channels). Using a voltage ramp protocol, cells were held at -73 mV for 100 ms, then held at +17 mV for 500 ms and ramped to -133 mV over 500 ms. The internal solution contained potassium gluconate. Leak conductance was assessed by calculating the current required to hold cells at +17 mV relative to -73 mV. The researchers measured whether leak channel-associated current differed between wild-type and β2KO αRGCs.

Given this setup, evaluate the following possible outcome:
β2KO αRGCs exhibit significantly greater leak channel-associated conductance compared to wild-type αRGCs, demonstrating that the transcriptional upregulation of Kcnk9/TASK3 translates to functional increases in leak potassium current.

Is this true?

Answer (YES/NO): NO